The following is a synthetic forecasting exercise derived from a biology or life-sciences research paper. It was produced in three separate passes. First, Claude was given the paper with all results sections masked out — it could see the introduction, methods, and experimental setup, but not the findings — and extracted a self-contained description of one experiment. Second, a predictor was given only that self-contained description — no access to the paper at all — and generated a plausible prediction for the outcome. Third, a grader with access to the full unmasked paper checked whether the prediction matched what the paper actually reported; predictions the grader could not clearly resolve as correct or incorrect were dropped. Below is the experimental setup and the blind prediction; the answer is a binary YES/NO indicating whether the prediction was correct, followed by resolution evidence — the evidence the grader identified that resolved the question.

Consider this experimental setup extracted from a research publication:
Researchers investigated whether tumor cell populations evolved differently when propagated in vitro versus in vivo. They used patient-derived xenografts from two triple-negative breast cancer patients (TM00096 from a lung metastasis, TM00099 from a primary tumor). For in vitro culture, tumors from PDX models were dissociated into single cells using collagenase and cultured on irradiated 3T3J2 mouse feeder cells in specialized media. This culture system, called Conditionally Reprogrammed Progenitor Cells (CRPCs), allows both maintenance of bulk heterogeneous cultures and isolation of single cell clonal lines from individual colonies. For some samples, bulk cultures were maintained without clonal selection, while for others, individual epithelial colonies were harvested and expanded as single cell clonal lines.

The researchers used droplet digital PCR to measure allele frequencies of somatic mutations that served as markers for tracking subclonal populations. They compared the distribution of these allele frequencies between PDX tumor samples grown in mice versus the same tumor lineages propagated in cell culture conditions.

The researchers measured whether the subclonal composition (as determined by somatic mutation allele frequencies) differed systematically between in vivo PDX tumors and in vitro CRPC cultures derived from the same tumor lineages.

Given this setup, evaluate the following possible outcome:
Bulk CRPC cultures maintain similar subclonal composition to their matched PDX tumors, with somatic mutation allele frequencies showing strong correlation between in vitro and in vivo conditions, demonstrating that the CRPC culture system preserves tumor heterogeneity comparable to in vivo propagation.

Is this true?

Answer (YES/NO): NO